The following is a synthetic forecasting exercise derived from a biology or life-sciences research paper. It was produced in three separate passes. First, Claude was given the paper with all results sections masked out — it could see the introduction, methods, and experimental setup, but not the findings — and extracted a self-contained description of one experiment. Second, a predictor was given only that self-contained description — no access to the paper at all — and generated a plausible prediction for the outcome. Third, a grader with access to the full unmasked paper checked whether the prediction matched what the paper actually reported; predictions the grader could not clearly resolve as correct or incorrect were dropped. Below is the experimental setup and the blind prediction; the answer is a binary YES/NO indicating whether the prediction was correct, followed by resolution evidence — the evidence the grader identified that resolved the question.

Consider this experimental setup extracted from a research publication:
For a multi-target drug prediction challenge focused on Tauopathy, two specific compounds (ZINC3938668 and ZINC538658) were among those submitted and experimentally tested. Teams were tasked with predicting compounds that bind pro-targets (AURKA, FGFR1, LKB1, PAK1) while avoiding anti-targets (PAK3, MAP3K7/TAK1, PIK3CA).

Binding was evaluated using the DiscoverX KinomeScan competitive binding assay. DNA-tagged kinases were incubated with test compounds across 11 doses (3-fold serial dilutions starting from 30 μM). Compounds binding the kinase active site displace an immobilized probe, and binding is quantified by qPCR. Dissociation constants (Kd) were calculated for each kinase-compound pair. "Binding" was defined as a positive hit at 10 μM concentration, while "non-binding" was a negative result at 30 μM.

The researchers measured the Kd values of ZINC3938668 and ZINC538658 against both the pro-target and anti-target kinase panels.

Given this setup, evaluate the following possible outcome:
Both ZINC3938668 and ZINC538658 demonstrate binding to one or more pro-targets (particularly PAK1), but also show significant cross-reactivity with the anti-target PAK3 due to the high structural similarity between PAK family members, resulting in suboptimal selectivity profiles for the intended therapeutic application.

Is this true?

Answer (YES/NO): NO